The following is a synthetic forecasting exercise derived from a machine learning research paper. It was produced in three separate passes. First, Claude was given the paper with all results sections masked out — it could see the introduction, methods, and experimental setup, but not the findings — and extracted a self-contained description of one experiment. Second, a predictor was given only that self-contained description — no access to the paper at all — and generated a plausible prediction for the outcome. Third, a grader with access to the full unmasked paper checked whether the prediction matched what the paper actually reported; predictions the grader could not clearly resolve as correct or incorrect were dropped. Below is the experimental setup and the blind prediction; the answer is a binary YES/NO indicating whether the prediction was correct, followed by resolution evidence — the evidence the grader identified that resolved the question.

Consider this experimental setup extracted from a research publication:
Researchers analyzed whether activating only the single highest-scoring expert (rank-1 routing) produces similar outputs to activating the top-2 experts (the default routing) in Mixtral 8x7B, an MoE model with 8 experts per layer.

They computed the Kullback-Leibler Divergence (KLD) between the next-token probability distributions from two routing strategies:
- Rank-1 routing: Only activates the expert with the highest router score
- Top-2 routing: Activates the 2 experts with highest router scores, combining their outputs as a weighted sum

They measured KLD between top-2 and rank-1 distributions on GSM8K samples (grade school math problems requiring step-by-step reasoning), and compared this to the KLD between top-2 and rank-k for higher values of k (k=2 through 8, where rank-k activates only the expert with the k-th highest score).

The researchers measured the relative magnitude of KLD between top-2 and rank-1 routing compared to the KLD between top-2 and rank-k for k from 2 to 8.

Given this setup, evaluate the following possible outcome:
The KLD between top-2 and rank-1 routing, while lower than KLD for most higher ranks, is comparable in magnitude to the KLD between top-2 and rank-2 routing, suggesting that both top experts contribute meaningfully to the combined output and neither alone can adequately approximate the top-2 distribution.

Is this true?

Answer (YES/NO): NO